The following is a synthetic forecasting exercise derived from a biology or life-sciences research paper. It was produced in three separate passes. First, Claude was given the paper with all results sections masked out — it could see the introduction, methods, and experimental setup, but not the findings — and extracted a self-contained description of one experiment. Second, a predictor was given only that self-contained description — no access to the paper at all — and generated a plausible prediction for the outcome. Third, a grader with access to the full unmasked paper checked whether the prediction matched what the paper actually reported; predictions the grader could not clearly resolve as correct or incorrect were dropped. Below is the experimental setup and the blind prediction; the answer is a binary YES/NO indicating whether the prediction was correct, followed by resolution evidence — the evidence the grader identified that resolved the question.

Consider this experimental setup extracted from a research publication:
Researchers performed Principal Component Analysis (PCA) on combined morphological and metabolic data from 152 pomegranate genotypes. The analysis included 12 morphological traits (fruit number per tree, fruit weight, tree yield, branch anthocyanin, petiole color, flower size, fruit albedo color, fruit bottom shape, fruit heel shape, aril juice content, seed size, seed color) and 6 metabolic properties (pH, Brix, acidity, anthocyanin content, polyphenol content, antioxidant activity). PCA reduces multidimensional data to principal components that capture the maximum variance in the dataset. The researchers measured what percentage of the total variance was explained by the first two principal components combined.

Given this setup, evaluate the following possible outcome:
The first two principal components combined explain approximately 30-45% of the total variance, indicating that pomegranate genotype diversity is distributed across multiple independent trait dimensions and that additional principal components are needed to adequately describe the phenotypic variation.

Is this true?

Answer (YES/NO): NO